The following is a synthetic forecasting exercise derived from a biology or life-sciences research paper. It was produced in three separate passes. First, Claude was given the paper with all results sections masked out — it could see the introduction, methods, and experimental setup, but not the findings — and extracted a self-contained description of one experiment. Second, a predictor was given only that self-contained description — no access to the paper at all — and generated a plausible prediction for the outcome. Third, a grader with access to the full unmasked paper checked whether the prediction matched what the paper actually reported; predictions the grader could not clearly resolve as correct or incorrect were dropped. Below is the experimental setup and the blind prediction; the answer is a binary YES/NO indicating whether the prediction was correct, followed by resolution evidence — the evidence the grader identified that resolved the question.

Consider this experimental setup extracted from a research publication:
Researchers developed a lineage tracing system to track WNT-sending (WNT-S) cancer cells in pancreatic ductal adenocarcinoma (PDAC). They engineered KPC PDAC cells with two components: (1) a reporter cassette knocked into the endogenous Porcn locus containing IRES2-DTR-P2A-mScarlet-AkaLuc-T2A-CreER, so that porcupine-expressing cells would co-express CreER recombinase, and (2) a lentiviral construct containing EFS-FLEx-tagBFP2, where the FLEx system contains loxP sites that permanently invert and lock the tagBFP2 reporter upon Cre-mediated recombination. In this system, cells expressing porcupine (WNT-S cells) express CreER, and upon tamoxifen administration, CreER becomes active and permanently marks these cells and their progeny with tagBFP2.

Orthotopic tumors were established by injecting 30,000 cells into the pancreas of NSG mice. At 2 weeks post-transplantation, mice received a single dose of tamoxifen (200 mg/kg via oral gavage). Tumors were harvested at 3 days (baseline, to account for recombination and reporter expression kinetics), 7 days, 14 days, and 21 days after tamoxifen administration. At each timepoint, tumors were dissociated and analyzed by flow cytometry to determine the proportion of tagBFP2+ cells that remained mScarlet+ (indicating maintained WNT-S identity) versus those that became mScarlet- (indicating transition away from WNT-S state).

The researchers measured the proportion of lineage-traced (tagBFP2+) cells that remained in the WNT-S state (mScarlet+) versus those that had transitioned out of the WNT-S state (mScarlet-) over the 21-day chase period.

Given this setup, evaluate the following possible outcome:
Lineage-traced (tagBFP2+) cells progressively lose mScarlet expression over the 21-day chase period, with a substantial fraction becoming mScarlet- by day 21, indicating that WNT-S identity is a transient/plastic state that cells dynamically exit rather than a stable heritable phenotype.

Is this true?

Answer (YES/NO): NO